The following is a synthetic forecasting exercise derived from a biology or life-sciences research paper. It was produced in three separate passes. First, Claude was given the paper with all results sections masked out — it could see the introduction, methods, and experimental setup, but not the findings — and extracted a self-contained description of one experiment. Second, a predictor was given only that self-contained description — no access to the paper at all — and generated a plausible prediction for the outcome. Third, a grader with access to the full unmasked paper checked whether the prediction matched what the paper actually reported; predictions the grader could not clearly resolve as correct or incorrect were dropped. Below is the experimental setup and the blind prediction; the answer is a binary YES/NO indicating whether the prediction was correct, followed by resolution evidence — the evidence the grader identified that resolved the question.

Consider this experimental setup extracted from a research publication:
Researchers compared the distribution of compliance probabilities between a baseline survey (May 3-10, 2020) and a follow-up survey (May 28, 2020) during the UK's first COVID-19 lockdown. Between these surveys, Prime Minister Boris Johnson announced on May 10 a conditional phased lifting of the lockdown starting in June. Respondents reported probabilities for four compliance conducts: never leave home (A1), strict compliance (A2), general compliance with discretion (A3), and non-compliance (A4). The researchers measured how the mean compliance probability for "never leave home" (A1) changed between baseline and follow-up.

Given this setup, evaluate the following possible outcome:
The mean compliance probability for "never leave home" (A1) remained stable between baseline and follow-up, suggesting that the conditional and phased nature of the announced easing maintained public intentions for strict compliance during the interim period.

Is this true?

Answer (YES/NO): NO